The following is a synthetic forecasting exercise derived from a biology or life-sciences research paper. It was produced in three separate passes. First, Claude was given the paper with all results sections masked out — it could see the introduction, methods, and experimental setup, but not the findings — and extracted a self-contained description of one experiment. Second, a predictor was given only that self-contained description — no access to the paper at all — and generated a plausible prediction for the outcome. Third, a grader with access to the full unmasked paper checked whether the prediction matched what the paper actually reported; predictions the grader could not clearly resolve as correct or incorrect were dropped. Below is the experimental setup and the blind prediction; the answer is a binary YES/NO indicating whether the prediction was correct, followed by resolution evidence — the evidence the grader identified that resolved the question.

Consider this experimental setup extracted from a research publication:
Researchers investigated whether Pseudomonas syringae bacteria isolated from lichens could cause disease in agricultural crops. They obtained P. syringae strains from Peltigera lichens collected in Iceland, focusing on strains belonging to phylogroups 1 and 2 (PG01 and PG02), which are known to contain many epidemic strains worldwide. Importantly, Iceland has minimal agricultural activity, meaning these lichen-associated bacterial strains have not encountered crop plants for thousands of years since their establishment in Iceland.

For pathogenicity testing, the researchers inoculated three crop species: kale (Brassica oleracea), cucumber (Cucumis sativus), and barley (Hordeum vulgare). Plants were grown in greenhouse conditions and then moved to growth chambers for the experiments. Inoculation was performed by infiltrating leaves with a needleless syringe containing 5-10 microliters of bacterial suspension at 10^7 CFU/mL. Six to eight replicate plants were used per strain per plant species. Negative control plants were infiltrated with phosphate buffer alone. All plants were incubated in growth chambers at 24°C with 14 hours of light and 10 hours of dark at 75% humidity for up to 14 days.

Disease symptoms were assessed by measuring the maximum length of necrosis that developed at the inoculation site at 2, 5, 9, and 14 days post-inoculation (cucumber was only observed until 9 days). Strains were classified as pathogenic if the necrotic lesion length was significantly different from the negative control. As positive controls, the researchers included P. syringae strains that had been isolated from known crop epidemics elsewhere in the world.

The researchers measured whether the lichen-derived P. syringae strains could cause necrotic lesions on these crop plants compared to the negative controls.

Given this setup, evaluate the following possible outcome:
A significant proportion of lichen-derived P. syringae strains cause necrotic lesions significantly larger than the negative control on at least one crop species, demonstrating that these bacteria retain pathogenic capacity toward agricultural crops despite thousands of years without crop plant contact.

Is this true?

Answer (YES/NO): YES